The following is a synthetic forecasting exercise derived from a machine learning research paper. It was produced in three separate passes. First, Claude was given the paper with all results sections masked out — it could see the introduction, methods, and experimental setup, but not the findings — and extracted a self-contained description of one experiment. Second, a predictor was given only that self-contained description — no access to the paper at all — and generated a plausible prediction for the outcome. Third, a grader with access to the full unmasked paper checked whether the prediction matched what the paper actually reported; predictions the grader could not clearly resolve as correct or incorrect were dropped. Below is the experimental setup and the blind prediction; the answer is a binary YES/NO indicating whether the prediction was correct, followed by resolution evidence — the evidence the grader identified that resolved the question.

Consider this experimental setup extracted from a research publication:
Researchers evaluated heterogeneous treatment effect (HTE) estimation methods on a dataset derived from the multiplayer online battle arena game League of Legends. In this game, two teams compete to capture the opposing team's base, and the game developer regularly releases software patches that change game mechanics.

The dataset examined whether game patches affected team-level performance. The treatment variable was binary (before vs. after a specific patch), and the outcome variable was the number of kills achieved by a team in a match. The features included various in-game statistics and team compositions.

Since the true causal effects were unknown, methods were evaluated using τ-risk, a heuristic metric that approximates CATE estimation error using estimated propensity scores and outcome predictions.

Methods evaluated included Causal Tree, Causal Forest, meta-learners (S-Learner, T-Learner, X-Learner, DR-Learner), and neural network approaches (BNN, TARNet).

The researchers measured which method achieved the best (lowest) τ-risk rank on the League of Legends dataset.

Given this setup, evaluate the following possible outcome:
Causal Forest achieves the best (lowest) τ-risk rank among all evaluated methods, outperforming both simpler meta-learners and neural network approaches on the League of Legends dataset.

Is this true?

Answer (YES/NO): YES